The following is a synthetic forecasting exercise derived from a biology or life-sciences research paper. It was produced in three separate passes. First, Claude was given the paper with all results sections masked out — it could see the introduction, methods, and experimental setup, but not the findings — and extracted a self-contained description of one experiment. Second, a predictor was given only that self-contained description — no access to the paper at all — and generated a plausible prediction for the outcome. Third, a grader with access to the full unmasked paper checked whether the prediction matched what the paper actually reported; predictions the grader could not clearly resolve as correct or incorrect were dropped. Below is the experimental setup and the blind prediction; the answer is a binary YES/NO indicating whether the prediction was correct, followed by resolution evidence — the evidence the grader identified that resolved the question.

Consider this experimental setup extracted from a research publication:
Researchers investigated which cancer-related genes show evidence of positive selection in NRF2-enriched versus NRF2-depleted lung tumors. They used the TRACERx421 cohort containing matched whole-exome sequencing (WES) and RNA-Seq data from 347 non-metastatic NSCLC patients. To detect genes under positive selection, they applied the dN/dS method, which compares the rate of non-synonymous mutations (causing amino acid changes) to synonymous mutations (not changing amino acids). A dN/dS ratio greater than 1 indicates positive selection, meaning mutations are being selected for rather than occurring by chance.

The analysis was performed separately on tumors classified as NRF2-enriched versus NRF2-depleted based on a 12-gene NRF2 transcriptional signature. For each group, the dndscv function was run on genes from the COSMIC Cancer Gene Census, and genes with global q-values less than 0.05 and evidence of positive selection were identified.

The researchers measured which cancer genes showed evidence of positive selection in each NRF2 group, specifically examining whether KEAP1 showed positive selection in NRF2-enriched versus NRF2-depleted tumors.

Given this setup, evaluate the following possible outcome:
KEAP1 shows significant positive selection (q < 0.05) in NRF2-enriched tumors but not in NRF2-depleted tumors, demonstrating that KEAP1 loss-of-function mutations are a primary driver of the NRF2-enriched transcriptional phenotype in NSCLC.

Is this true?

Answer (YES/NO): NO